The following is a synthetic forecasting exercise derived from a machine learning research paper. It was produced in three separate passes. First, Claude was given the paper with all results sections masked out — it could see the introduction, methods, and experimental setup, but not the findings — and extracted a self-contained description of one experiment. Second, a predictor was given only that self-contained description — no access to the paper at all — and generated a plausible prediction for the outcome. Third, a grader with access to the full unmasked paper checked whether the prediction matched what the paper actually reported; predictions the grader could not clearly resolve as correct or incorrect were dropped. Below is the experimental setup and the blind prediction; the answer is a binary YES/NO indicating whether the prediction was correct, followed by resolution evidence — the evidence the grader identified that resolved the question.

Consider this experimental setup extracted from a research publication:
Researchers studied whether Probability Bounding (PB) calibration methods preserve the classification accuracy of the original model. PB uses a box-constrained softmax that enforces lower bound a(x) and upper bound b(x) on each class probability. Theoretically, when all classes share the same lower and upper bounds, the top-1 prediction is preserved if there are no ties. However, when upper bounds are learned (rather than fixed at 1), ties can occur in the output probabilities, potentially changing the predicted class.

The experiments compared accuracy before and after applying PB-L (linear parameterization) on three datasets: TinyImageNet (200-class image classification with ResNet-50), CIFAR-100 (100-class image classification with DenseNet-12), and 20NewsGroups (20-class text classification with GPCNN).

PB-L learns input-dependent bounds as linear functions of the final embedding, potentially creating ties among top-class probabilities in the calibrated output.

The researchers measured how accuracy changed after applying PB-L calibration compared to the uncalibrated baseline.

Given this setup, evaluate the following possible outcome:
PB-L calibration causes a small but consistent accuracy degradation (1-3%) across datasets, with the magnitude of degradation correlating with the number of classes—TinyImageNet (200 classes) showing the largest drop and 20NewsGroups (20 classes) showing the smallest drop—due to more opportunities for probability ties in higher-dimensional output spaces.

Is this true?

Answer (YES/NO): NO